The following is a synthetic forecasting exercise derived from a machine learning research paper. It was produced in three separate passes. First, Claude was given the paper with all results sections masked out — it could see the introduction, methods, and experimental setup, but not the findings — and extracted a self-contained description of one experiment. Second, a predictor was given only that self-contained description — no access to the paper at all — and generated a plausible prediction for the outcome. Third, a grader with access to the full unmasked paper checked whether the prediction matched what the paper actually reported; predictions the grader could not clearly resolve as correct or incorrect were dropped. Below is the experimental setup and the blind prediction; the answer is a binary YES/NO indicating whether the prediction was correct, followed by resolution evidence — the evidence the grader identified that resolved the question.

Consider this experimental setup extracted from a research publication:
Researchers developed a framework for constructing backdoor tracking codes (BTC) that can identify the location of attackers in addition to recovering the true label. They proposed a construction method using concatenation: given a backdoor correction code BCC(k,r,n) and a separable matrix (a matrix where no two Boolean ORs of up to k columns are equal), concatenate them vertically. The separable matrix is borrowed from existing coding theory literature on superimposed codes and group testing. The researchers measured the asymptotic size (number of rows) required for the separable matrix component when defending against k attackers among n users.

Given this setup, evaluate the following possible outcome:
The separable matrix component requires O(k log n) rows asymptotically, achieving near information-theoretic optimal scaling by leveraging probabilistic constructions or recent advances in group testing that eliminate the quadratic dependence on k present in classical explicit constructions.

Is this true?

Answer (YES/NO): NO